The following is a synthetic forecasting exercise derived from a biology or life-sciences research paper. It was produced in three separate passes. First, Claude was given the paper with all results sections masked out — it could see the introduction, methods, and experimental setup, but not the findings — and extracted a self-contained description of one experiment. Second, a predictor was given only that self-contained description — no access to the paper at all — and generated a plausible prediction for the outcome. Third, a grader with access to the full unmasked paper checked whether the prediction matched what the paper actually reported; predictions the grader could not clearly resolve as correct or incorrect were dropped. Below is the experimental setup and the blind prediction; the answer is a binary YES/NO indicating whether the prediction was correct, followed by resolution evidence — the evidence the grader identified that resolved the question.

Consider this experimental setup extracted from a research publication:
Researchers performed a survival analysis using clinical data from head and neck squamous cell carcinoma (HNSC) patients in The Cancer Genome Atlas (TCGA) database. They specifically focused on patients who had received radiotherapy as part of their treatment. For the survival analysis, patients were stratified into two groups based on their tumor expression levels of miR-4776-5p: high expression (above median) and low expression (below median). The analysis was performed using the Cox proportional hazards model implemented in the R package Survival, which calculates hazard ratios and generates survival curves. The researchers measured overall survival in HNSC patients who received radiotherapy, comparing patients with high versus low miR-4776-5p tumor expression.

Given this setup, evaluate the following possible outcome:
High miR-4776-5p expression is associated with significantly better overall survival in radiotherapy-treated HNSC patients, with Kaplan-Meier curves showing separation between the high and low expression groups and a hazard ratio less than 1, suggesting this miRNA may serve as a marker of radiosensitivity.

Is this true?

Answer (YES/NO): YES